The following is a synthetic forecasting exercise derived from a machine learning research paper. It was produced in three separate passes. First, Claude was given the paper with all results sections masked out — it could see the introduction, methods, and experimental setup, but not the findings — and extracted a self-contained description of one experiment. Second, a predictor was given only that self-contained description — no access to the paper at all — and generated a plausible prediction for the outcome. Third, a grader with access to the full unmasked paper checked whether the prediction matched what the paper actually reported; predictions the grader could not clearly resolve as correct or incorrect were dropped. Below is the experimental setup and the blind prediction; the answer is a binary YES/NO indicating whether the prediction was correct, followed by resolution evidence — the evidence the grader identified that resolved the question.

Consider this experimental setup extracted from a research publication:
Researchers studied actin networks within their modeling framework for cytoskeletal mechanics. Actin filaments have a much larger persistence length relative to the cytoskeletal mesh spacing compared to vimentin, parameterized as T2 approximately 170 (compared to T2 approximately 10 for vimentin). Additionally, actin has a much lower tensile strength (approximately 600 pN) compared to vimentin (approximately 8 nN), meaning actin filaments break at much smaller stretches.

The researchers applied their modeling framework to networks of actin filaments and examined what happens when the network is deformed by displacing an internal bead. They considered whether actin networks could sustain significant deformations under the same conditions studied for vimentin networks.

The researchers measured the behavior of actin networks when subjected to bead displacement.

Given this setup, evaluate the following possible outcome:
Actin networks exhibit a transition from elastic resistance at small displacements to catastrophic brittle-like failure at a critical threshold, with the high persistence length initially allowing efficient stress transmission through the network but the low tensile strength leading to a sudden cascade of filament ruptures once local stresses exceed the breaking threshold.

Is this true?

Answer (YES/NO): NO